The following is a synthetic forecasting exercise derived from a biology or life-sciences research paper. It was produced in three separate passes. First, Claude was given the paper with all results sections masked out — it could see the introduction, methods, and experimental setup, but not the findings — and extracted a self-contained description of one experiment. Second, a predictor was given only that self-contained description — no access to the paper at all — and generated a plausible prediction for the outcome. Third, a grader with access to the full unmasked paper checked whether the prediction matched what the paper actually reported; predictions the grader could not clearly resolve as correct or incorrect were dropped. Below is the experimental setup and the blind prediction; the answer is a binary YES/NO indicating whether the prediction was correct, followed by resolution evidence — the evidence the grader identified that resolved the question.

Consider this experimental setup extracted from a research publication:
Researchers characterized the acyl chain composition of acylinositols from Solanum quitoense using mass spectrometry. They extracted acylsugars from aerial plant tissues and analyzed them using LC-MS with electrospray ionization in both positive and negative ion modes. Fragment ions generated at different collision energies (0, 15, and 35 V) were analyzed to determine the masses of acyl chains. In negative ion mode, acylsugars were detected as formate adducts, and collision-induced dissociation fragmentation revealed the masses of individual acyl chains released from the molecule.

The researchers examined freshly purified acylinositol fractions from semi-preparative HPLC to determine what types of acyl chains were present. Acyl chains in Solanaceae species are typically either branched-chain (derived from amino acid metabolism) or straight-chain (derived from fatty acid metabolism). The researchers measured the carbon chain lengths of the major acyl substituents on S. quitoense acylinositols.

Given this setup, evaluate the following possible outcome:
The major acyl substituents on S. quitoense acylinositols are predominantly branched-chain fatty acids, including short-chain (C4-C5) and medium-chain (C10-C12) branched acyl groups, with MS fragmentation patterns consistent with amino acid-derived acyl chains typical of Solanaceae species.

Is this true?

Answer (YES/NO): NO